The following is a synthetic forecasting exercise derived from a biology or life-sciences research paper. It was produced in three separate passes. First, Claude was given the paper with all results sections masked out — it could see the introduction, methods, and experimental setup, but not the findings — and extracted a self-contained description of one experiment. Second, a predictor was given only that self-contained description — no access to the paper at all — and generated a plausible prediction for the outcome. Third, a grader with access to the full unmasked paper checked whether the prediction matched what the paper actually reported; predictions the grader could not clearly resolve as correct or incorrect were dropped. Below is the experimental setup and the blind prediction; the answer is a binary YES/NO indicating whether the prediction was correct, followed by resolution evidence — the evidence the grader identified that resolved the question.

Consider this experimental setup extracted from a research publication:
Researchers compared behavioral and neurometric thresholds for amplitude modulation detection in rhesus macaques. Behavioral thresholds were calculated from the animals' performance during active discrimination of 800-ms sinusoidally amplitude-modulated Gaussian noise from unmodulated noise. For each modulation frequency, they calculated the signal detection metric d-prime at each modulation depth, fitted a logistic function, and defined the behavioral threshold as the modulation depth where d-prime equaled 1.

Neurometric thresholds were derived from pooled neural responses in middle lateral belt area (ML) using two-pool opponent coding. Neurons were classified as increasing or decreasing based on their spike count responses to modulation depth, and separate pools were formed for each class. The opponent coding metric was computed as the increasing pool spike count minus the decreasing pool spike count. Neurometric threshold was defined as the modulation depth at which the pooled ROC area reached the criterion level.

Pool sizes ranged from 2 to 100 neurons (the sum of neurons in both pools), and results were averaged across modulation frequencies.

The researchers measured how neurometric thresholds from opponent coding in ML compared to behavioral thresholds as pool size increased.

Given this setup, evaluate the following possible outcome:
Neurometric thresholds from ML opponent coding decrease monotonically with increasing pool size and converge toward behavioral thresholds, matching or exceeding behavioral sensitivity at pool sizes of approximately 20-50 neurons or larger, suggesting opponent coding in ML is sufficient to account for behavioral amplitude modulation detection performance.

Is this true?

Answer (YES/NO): NO